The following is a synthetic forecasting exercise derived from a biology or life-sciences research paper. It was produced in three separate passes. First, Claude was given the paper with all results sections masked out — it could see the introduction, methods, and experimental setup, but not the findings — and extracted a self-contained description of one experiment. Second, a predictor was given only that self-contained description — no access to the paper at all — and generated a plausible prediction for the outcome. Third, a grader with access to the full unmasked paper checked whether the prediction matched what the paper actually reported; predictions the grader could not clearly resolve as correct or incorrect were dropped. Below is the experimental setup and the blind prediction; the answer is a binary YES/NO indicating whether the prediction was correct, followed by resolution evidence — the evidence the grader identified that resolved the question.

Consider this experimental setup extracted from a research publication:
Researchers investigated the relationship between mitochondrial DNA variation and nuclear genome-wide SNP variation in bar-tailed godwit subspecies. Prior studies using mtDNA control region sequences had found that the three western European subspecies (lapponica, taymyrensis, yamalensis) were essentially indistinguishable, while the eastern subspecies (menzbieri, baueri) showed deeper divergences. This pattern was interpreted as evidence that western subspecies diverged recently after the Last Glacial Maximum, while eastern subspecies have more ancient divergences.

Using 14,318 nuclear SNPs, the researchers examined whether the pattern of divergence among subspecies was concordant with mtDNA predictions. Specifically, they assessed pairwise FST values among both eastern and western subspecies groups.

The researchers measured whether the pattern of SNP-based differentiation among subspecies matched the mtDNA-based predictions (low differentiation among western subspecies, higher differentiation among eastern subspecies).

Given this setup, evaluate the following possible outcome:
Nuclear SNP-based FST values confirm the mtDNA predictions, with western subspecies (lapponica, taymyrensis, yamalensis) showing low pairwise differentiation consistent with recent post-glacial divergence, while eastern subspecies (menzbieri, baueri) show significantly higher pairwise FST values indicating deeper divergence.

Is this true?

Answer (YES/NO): NO